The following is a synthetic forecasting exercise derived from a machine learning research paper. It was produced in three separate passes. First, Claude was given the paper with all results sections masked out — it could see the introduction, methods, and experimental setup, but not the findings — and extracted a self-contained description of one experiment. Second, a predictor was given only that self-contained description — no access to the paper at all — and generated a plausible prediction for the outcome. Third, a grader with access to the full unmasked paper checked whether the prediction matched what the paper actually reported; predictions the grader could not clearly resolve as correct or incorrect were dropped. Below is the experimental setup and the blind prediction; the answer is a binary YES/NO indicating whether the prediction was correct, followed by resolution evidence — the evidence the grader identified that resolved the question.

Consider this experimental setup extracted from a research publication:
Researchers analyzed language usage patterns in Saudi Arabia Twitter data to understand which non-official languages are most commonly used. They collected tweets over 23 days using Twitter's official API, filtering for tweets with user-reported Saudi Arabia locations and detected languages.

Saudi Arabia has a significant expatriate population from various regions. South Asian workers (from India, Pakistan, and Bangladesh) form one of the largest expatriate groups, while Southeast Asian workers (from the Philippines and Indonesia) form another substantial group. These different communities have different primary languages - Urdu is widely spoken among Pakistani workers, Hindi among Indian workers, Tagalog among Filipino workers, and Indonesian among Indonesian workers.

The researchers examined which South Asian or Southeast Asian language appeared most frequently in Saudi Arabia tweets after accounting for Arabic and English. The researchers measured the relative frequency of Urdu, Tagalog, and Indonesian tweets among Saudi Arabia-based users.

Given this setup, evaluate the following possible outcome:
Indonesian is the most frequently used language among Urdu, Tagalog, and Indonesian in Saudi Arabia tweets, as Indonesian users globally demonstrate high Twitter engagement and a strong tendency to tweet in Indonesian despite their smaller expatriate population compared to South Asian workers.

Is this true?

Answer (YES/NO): NO